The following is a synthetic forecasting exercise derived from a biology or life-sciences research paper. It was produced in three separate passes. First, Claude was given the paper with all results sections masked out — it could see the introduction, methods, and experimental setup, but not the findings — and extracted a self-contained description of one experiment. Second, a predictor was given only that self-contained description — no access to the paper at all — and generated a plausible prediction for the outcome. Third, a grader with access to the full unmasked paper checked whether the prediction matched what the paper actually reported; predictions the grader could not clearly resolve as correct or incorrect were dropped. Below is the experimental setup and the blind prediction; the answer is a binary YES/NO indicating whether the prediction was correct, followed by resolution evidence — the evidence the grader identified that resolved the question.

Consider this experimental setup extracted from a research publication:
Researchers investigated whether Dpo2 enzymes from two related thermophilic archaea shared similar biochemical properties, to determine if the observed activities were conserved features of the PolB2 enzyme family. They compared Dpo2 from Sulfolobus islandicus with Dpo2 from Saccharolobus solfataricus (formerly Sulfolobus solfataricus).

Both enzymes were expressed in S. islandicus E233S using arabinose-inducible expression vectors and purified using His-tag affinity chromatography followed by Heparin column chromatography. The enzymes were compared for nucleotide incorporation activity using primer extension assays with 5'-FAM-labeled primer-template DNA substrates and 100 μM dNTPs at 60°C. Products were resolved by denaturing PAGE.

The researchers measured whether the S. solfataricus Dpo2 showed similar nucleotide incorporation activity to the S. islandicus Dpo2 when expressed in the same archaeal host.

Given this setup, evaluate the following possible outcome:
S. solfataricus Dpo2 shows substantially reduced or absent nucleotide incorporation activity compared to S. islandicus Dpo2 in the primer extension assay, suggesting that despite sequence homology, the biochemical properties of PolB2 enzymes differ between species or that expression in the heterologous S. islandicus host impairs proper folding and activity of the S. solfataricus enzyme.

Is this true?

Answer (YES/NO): NO